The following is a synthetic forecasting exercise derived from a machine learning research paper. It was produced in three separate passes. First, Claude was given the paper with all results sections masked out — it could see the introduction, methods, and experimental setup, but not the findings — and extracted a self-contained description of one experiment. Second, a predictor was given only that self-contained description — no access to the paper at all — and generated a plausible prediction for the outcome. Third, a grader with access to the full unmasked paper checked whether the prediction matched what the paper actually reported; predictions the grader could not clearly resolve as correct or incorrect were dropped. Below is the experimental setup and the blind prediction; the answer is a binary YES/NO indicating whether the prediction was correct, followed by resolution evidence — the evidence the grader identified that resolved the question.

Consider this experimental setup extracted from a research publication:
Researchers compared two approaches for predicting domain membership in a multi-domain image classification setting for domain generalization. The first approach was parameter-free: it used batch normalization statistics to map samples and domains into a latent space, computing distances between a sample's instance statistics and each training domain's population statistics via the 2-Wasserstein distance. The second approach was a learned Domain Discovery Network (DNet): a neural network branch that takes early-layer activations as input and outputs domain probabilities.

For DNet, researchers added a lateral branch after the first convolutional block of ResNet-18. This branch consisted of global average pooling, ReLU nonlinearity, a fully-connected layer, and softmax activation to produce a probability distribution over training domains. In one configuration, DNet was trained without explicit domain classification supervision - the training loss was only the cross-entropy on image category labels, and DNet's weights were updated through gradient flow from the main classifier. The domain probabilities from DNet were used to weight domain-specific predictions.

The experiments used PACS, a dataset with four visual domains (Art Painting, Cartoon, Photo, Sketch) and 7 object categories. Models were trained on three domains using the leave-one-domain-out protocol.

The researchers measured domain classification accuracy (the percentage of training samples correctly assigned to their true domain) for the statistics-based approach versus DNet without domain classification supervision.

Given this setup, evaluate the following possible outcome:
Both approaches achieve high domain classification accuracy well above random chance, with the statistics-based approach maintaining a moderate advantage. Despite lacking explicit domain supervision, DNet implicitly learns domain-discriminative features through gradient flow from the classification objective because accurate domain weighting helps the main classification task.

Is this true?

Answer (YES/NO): NO